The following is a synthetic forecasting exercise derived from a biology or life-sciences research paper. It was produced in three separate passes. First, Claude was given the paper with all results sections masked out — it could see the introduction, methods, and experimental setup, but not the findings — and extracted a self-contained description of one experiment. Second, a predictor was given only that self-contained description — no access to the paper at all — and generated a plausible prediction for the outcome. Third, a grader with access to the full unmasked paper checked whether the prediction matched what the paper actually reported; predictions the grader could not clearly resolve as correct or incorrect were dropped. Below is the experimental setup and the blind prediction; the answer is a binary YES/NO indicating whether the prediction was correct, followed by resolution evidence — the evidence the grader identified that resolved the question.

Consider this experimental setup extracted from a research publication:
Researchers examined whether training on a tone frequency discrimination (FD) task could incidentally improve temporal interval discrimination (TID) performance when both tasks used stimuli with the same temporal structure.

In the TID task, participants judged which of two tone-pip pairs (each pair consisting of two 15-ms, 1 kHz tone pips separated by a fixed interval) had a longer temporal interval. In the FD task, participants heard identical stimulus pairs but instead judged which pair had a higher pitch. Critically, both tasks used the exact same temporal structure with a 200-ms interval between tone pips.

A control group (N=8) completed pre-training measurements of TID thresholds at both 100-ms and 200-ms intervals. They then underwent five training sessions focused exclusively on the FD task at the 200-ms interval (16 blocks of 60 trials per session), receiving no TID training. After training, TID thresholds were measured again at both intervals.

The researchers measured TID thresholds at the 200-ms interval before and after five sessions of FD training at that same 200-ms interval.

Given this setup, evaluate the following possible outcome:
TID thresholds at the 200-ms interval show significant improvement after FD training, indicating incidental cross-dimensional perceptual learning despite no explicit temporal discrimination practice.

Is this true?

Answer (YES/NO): NO